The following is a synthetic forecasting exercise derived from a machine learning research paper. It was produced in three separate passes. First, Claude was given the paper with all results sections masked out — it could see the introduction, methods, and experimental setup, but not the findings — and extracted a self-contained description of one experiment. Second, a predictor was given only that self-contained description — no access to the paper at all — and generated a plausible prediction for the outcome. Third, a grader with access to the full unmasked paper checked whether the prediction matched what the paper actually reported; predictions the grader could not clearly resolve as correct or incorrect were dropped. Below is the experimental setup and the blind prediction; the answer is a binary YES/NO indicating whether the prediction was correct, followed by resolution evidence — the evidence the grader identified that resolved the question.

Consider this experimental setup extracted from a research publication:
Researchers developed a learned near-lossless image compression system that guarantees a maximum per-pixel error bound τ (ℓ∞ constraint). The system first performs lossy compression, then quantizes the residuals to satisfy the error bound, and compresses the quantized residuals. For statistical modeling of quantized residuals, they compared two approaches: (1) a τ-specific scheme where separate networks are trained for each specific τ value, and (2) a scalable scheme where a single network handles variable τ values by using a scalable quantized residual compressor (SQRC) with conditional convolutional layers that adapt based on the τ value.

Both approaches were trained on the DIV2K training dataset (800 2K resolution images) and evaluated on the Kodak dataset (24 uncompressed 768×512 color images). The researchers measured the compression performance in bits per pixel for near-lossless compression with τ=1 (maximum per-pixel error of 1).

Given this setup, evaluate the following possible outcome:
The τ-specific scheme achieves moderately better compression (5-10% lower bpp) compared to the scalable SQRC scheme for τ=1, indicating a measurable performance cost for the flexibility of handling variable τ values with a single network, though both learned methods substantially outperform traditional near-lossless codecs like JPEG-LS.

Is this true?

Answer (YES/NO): NO